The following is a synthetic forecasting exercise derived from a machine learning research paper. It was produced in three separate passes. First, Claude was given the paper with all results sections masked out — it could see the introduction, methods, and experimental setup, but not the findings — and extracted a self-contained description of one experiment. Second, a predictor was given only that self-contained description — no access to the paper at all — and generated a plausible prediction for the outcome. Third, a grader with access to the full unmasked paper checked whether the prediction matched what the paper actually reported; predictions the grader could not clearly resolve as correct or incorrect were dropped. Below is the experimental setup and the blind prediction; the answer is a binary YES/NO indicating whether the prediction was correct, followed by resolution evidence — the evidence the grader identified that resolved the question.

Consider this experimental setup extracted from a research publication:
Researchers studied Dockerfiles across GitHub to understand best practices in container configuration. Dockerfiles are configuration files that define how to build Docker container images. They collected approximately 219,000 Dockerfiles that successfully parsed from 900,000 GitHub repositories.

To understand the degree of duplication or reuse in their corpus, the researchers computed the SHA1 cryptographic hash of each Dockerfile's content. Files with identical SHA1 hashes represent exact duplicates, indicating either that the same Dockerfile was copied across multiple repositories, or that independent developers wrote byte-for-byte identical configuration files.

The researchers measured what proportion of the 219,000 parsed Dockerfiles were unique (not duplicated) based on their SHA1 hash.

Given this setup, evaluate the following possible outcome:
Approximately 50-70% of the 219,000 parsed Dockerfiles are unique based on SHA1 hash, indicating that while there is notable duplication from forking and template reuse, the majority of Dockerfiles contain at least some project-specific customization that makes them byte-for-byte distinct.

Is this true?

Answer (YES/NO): NO